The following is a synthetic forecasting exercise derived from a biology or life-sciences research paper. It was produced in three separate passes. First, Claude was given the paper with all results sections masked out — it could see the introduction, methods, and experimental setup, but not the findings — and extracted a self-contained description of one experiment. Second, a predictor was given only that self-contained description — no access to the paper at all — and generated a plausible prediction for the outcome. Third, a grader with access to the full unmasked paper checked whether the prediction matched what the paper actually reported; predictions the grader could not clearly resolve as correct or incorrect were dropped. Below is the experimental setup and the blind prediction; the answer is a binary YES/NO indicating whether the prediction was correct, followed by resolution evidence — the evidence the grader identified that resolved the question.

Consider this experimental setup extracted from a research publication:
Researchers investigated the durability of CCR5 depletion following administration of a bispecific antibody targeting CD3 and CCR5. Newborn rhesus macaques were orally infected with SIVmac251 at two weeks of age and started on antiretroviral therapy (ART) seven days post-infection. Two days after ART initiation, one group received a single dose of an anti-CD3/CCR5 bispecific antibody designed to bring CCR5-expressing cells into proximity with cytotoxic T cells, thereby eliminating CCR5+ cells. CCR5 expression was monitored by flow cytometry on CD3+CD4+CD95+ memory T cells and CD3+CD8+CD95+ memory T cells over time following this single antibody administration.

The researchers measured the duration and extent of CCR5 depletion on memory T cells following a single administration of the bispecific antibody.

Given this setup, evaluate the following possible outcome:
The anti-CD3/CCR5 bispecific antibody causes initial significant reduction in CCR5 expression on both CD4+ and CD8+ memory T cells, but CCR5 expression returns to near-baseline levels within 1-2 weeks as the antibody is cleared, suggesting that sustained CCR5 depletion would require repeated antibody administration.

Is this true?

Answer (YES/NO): NO